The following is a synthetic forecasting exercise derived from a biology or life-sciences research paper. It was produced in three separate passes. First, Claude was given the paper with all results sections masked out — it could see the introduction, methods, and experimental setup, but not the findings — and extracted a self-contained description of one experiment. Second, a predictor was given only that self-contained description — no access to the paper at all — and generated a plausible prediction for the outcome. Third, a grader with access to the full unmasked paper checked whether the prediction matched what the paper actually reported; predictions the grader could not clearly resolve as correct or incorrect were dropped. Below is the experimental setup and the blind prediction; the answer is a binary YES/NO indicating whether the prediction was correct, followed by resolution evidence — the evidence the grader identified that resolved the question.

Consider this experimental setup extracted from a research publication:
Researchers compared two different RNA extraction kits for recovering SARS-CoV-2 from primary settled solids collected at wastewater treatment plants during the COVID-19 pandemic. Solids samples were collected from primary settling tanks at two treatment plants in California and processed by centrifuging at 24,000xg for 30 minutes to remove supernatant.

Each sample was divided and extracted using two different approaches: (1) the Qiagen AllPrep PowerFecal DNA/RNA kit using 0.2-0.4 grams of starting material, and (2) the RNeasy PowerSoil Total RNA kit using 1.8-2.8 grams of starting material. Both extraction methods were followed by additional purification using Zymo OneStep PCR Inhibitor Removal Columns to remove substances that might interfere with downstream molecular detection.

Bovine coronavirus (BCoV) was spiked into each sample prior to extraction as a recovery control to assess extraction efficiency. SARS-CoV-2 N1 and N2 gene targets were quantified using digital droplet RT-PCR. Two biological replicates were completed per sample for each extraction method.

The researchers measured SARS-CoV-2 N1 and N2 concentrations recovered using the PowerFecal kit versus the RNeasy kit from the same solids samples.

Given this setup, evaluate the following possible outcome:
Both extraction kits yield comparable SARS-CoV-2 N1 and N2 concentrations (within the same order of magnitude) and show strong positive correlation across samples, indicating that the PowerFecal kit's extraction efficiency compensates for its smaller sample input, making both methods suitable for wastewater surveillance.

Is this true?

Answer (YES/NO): NO